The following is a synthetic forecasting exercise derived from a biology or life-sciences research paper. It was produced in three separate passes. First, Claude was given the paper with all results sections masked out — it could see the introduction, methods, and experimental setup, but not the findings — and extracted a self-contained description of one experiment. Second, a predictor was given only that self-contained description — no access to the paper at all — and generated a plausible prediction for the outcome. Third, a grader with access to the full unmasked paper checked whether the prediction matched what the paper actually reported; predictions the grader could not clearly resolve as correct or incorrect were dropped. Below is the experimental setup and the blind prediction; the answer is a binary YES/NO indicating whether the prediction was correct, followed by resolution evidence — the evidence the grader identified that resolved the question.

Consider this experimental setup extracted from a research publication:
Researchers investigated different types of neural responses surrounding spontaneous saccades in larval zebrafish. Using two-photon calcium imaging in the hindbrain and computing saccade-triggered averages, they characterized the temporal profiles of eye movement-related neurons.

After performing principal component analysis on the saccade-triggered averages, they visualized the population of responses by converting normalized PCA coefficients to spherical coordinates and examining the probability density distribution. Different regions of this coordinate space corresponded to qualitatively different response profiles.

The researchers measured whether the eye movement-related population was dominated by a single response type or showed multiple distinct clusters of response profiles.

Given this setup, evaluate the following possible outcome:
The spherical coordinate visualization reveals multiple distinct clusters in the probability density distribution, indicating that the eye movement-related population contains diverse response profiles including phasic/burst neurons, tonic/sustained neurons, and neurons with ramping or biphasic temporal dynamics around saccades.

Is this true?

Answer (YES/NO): NO